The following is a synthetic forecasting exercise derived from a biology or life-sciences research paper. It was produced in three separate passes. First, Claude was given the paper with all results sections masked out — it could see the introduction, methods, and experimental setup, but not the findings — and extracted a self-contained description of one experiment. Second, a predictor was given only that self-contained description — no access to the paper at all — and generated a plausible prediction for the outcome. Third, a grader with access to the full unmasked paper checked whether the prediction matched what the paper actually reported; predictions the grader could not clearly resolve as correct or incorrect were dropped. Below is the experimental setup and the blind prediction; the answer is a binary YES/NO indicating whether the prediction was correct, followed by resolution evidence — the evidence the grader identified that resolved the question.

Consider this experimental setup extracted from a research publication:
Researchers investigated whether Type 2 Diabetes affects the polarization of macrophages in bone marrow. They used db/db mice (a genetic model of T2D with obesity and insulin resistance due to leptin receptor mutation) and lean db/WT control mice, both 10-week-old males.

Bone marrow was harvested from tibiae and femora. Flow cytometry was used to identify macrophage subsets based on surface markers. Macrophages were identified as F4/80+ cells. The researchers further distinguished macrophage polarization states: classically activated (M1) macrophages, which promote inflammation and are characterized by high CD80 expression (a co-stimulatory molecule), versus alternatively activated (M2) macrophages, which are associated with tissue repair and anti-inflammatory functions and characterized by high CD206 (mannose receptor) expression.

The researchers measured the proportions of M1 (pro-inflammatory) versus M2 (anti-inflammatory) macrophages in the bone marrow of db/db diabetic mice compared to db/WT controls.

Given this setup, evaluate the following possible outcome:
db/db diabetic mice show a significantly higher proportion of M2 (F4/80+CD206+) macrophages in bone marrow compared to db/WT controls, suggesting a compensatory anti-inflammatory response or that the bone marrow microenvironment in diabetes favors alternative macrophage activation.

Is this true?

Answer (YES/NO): NO